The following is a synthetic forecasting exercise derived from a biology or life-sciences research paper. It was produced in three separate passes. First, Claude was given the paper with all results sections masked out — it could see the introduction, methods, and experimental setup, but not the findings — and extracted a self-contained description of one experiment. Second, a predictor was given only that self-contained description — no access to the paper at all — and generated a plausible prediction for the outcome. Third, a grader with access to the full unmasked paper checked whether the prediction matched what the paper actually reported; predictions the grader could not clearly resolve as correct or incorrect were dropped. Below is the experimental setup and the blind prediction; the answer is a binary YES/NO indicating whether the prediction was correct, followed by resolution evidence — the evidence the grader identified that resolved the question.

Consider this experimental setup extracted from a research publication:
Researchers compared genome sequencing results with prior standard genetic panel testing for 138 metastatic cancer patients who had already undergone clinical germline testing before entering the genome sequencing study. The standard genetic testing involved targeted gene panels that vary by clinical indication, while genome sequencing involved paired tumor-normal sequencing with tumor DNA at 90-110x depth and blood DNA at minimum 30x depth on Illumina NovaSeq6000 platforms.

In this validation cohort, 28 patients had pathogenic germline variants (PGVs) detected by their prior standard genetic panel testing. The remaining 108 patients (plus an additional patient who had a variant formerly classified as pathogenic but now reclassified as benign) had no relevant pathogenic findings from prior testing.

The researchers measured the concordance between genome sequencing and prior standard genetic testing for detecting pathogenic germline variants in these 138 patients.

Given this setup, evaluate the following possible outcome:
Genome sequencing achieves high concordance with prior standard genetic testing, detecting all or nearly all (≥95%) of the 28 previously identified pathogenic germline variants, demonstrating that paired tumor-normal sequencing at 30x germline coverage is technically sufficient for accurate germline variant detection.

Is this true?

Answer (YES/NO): YES